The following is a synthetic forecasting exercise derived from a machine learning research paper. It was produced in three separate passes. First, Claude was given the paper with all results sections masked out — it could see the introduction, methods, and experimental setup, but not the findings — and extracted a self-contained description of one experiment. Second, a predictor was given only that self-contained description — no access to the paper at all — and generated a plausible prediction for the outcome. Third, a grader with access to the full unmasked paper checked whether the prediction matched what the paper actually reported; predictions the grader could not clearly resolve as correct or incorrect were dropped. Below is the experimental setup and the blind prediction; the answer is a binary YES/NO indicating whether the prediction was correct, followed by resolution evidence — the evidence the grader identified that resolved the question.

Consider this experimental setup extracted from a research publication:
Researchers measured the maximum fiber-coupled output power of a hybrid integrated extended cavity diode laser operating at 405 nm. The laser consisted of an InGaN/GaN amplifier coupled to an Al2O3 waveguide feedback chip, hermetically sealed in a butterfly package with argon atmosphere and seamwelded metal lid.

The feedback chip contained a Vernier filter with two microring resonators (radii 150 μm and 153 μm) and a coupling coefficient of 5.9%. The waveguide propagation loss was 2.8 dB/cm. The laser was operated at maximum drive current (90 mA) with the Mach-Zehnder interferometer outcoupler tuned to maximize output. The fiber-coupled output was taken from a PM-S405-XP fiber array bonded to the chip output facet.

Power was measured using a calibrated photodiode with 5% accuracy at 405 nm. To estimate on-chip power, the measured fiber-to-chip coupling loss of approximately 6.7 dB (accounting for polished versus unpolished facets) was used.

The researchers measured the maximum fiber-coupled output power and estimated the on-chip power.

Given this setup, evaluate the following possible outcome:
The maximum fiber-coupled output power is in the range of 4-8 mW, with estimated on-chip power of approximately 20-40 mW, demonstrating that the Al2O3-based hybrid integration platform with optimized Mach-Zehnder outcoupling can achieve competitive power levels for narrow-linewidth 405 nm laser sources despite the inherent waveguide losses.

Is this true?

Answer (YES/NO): NO